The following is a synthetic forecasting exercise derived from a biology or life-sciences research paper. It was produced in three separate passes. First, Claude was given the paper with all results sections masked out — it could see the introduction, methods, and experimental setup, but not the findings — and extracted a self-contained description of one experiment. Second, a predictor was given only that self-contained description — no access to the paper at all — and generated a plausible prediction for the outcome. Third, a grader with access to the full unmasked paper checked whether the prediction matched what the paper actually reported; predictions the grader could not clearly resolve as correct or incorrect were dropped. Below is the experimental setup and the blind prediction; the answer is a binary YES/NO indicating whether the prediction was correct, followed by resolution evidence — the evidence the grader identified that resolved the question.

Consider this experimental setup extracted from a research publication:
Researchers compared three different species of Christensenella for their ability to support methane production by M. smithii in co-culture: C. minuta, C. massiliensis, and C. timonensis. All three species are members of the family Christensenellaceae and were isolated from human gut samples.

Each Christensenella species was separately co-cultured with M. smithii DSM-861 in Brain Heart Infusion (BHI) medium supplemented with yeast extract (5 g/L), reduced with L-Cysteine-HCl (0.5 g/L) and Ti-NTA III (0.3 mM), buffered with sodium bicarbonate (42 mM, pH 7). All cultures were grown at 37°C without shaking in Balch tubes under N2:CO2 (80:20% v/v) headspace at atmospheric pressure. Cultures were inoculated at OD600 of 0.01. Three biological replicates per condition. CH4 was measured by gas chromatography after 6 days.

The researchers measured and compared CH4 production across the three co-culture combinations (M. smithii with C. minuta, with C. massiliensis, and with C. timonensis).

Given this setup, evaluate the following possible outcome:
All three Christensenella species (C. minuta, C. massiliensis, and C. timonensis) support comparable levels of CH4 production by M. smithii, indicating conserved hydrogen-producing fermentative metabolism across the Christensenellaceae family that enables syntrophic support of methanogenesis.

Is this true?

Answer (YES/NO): NO